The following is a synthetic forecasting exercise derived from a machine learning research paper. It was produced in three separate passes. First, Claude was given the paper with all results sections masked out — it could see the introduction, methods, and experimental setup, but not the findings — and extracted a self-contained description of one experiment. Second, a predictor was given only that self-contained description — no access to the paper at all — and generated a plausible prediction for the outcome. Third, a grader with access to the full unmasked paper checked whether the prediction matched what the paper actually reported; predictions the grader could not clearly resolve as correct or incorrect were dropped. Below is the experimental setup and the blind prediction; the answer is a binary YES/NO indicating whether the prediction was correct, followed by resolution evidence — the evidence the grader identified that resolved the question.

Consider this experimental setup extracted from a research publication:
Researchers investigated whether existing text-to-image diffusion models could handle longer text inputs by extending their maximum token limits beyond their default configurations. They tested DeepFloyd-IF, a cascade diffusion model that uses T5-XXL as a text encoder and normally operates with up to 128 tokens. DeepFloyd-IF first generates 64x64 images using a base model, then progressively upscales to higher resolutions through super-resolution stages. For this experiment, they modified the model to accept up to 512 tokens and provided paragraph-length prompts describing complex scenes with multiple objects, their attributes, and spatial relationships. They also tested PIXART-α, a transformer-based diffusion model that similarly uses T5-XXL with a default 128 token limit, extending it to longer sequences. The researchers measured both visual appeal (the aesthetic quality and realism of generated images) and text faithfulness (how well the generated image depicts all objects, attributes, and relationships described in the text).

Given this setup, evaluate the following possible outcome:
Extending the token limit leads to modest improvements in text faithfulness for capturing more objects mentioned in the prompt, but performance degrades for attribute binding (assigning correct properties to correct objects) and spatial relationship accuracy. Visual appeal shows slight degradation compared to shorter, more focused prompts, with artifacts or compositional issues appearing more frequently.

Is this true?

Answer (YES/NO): NO